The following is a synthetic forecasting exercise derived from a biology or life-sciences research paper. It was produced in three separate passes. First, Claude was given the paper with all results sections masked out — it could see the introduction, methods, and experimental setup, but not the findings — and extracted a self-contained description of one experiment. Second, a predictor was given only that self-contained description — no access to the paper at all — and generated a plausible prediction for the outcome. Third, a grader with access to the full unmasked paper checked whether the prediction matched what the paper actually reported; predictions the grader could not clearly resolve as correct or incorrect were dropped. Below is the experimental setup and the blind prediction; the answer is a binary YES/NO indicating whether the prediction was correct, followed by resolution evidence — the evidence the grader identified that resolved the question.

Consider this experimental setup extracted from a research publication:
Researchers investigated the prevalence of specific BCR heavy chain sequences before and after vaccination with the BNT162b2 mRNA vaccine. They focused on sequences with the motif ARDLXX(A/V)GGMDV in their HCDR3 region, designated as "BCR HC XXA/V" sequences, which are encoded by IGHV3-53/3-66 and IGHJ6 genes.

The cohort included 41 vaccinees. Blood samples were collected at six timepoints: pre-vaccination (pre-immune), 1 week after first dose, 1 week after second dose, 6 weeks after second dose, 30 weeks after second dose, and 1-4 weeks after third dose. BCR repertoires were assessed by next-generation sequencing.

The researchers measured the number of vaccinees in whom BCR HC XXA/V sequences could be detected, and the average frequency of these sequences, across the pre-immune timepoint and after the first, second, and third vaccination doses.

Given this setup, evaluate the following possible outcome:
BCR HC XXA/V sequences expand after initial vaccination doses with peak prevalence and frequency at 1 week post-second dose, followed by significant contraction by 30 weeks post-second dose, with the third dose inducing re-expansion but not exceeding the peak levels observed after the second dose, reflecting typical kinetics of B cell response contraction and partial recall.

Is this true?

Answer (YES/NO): NO